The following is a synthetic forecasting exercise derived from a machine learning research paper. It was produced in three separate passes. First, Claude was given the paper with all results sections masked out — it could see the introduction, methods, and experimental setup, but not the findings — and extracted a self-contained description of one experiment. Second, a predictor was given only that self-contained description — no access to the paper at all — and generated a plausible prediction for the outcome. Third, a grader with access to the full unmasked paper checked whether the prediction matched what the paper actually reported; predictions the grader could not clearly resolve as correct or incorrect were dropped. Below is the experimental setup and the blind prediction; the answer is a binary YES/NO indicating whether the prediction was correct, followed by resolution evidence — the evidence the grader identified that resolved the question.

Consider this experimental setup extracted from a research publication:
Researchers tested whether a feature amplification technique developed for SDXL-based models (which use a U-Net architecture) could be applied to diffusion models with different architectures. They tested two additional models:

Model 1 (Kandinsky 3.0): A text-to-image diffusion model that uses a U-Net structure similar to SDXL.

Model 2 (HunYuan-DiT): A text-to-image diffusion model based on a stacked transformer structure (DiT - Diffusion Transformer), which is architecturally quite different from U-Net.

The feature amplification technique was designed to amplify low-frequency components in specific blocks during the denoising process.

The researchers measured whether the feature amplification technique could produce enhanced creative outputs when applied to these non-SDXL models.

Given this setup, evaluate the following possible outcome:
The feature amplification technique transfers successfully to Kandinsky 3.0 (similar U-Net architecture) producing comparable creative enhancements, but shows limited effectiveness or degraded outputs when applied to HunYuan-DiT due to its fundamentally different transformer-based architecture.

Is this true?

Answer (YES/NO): NO